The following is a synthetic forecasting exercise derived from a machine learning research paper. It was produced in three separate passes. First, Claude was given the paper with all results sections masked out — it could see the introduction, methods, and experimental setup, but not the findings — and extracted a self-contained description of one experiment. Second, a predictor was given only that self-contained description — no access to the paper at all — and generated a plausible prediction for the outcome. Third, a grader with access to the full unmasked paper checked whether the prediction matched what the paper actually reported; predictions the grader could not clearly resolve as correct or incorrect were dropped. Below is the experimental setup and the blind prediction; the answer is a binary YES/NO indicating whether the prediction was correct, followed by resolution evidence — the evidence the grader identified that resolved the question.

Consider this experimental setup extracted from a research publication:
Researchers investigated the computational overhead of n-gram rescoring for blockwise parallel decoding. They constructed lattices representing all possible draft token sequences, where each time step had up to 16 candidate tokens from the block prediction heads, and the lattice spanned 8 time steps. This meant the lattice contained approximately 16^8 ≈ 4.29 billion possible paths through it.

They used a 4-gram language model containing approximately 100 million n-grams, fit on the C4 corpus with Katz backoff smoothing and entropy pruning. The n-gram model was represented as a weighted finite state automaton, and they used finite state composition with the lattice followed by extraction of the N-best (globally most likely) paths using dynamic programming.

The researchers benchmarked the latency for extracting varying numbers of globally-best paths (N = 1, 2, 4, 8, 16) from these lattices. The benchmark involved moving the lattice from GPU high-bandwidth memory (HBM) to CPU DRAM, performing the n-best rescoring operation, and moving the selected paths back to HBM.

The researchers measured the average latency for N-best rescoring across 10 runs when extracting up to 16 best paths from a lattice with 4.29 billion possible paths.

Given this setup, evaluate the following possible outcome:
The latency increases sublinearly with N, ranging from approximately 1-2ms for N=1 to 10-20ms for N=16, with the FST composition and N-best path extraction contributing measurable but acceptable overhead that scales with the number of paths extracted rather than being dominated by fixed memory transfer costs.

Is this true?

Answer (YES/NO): NO